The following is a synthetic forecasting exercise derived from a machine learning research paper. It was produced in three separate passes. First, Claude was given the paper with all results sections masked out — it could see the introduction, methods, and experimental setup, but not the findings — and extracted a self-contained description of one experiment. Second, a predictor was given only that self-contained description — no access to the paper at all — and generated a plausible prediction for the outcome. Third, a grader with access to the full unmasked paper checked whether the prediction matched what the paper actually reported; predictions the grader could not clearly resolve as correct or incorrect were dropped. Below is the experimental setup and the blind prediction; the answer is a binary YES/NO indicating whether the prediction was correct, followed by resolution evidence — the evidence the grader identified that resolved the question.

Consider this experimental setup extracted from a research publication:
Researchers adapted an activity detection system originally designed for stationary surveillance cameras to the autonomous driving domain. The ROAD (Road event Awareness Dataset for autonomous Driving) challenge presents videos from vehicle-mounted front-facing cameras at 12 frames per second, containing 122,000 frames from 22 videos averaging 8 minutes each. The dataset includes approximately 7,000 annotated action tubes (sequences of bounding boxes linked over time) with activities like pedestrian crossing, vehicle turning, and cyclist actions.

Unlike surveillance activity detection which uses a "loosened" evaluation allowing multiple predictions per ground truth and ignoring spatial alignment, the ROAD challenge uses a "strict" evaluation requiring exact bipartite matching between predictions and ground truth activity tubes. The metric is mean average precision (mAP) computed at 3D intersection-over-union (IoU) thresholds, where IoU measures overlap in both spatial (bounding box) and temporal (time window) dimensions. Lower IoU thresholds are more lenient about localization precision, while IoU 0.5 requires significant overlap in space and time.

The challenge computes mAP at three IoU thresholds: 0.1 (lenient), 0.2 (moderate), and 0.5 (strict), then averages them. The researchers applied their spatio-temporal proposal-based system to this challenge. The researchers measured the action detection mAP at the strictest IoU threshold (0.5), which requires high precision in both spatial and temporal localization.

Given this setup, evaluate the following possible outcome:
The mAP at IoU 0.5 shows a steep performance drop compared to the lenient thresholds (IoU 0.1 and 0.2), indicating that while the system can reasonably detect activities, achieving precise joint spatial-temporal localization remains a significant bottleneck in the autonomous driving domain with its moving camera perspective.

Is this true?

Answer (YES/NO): YES